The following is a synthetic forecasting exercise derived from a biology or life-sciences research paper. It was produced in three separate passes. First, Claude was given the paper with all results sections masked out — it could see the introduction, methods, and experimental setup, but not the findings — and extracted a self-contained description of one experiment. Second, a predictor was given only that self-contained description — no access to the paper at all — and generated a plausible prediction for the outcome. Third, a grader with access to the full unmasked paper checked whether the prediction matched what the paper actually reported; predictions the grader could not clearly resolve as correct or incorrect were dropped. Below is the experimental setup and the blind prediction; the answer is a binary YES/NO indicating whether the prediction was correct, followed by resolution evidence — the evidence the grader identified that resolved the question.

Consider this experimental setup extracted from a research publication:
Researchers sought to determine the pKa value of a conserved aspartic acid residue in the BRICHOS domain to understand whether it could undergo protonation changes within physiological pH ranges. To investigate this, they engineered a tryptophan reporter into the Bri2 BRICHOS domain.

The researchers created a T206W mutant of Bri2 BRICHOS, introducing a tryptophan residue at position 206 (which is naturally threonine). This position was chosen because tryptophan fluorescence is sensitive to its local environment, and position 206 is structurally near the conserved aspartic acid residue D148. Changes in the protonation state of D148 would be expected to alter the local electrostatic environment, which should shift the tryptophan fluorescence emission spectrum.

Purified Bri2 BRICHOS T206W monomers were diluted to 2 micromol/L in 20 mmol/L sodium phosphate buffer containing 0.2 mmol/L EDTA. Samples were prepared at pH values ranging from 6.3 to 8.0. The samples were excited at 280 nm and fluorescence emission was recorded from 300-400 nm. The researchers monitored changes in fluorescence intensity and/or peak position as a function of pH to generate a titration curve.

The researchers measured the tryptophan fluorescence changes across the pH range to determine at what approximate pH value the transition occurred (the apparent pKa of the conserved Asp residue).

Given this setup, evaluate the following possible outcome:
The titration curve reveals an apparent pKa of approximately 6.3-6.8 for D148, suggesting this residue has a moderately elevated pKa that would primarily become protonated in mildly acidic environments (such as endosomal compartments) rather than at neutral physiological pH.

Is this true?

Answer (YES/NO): YES